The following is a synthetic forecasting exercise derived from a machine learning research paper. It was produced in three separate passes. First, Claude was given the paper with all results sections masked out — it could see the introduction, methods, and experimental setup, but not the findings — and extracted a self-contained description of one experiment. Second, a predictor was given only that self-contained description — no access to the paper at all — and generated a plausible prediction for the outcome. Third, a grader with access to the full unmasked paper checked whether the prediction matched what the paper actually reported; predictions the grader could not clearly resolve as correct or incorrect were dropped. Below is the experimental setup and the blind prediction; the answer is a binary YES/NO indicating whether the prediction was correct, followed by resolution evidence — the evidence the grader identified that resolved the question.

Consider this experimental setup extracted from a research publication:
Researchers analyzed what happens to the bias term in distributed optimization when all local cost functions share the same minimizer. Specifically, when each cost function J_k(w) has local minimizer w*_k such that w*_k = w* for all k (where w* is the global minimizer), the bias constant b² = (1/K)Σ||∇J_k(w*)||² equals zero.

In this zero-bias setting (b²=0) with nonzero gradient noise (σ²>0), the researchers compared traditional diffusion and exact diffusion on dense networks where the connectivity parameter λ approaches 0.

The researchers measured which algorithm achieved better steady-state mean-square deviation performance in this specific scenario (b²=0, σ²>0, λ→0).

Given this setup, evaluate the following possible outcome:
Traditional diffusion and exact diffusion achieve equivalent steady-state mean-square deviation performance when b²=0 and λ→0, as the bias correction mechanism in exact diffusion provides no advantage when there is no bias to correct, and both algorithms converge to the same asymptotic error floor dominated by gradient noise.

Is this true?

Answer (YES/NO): NO